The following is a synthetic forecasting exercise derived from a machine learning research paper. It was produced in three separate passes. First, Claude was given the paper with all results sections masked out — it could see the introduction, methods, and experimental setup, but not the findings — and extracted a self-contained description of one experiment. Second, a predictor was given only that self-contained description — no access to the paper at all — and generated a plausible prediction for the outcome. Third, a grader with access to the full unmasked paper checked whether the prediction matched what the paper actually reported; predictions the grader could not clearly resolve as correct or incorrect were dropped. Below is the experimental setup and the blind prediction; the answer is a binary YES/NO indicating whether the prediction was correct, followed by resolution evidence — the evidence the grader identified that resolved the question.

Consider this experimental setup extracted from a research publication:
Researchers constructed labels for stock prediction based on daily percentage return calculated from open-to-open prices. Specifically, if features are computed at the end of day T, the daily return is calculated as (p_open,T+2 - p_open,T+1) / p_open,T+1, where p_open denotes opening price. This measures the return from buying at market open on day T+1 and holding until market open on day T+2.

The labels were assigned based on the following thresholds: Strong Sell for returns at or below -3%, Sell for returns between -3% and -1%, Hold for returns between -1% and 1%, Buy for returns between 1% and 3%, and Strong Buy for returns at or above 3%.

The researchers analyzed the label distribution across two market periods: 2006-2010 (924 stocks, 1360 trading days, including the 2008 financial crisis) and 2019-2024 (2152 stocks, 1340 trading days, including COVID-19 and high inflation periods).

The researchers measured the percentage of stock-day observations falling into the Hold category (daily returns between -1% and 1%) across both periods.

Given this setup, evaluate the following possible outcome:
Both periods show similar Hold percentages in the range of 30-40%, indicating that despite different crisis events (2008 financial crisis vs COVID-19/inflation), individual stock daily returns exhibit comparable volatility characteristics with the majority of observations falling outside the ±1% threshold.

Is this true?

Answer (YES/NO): NO